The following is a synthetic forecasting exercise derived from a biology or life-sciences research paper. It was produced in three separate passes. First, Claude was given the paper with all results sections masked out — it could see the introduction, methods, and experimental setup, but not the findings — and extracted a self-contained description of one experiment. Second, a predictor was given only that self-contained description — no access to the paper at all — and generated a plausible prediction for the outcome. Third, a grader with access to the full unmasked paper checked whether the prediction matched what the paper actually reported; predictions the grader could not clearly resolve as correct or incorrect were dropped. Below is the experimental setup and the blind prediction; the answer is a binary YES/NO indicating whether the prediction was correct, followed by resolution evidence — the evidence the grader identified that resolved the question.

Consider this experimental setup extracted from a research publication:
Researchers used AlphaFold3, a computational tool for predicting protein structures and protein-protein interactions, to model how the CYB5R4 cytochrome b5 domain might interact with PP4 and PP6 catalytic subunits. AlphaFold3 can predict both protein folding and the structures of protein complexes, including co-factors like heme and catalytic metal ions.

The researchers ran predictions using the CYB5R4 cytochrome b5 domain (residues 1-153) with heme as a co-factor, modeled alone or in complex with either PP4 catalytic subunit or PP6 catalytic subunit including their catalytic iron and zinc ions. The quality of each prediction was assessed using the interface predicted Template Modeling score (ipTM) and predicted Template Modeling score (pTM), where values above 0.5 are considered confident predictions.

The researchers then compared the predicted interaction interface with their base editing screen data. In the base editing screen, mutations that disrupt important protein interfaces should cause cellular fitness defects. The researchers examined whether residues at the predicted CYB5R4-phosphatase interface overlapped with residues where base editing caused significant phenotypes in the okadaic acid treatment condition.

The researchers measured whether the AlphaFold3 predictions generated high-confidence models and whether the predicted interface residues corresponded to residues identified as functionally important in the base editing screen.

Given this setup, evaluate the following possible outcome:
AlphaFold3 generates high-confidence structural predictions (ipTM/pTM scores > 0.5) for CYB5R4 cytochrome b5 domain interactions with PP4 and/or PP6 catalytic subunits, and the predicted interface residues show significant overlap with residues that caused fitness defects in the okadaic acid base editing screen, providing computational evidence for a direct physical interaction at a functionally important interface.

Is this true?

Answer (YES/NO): YES